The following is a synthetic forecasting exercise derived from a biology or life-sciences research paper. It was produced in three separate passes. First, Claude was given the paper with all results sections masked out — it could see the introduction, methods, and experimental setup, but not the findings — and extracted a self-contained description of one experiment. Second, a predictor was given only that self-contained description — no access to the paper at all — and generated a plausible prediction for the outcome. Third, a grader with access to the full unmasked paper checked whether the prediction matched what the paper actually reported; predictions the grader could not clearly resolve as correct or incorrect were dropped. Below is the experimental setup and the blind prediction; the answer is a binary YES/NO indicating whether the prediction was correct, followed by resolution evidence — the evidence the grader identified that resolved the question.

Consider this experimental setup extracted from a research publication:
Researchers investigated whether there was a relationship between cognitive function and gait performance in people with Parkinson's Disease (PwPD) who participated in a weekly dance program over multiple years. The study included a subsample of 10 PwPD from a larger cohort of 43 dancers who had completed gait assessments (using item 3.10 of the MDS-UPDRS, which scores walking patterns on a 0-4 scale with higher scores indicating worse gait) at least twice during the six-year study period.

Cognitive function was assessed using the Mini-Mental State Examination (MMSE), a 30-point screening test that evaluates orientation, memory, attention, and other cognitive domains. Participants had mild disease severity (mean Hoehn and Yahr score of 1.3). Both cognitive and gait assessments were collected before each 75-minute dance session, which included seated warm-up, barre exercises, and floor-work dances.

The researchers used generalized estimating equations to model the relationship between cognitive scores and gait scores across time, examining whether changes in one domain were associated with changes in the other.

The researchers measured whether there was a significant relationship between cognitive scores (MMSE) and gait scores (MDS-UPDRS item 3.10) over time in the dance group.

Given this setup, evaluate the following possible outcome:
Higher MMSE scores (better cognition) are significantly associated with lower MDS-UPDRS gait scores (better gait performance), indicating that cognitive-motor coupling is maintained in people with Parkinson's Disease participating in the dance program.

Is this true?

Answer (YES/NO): NO